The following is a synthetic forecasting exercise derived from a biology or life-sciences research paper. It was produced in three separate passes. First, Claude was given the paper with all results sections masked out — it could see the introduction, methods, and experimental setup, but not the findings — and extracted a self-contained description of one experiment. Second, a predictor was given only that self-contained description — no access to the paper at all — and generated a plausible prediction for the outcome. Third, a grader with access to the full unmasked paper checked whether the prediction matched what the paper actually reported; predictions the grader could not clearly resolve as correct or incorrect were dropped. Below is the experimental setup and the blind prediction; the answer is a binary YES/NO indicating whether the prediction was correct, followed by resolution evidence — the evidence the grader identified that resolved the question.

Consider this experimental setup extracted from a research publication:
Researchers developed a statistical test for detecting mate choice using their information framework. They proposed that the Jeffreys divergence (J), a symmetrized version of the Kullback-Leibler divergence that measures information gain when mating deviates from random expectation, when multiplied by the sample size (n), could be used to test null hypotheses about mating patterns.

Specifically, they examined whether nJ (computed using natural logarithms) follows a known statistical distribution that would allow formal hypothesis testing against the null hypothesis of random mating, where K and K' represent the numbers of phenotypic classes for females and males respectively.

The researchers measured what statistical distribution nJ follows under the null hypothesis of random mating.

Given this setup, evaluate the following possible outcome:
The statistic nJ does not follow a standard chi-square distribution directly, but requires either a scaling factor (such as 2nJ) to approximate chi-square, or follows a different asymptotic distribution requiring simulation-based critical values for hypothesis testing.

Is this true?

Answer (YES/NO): NO